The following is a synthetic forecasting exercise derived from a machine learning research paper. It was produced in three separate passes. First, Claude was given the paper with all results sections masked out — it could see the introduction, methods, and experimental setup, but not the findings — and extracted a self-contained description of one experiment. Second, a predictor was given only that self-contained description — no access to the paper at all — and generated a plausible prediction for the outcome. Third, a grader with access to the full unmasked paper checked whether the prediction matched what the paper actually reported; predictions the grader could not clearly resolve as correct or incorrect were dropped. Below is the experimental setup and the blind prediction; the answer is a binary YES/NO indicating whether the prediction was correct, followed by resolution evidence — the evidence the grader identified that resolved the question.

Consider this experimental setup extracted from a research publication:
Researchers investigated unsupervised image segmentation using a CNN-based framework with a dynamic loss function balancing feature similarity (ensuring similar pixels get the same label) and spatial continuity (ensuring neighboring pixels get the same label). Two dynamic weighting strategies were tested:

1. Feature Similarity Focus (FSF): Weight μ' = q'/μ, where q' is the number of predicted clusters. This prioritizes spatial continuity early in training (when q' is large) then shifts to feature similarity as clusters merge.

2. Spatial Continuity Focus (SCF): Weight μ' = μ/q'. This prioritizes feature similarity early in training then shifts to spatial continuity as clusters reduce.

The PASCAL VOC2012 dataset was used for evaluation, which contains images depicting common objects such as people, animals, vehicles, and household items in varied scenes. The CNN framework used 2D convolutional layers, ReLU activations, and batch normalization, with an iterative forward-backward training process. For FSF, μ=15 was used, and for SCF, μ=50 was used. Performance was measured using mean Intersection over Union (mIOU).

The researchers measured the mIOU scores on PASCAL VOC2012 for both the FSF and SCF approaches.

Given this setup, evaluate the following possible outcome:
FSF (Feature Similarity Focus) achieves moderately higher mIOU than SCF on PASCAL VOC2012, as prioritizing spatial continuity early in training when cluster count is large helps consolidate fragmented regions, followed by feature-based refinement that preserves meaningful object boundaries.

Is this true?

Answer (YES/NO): NO